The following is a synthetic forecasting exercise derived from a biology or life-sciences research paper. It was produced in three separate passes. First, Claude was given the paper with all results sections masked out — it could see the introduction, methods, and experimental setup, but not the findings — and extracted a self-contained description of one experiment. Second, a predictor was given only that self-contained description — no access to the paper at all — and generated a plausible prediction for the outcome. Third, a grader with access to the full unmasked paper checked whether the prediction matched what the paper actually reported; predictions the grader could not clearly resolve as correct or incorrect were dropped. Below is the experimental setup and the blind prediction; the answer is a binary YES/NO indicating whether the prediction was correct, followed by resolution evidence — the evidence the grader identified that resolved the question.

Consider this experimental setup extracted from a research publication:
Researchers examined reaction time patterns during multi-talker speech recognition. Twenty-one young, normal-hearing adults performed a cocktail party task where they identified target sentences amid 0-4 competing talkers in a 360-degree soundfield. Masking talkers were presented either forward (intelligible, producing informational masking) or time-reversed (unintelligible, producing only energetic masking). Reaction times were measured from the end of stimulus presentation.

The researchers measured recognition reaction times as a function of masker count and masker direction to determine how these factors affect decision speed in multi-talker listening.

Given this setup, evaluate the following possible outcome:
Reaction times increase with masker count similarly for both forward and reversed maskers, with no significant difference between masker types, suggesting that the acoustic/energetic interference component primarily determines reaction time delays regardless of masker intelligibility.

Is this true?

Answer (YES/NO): NO